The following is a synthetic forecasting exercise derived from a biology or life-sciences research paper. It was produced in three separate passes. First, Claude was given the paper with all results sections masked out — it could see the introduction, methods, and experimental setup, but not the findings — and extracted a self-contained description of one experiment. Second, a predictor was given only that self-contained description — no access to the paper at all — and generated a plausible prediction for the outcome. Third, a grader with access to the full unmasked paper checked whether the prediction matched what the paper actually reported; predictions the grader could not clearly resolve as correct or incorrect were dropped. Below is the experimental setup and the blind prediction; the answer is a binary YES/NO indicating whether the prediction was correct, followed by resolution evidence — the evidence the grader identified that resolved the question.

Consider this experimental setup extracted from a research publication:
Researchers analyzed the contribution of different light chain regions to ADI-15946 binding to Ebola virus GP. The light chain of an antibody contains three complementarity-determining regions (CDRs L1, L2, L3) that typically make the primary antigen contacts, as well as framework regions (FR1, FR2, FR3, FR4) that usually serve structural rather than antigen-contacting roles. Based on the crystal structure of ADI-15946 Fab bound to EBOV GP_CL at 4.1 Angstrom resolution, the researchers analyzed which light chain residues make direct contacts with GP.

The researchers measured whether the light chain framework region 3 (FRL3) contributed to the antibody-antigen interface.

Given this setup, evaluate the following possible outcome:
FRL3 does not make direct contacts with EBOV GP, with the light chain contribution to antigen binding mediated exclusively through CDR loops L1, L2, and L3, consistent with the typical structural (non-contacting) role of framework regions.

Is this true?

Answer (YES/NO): NO